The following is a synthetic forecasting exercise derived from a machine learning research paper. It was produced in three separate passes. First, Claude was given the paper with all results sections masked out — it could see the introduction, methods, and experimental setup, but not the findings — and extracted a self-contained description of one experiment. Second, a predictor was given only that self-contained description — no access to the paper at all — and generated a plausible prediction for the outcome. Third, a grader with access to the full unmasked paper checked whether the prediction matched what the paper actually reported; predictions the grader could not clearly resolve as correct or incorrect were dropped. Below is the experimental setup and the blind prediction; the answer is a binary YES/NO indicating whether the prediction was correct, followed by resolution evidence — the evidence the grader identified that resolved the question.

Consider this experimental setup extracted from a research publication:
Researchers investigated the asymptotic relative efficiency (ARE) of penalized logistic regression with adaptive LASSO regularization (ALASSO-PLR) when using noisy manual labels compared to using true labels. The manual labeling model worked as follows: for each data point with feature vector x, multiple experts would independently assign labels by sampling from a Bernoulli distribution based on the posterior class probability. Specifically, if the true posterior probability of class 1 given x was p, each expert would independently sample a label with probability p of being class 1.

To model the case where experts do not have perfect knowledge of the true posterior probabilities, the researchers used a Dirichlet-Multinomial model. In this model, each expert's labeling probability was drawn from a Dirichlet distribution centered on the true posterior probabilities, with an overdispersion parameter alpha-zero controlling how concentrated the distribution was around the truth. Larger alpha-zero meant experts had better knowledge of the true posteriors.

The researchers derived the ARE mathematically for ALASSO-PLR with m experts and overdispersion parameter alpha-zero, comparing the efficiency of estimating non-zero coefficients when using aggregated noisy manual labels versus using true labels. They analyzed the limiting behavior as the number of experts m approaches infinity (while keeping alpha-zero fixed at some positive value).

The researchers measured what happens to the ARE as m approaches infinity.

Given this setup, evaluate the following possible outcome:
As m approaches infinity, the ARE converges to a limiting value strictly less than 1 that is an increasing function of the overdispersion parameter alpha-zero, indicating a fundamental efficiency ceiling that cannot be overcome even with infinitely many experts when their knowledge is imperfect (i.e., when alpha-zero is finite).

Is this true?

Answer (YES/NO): NO